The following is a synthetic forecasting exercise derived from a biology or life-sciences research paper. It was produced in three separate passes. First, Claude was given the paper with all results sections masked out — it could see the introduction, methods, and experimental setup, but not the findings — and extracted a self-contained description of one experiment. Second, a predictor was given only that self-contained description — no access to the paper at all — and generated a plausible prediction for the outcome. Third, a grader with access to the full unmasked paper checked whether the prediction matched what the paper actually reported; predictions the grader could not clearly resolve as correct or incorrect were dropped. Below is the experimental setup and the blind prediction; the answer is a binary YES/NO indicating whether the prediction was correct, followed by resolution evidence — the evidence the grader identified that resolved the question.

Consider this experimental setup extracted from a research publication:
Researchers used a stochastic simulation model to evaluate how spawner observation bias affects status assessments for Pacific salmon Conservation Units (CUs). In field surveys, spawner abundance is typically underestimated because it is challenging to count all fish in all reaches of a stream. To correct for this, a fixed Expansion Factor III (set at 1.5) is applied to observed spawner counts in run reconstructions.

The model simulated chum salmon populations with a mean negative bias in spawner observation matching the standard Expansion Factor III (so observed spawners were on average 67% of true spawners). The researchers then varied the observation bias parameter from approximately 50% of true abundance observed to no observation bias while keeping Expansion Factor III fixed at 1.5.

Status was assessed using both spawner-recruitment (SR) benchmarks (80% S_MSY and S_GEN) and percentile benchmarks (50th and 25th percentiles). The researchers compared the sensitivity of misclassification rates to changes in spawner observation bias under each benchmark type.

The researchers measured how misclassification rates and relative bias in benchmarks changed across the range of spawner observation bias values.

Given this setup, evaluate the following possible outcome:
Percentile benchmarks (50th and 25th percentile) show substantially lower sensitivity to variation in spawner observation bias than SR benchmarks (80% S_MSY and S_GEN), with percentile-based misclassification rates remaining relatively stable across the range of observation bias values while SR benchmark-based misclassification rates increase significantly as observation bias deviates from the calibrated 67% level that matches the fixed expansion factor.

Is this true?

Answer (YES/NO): NO